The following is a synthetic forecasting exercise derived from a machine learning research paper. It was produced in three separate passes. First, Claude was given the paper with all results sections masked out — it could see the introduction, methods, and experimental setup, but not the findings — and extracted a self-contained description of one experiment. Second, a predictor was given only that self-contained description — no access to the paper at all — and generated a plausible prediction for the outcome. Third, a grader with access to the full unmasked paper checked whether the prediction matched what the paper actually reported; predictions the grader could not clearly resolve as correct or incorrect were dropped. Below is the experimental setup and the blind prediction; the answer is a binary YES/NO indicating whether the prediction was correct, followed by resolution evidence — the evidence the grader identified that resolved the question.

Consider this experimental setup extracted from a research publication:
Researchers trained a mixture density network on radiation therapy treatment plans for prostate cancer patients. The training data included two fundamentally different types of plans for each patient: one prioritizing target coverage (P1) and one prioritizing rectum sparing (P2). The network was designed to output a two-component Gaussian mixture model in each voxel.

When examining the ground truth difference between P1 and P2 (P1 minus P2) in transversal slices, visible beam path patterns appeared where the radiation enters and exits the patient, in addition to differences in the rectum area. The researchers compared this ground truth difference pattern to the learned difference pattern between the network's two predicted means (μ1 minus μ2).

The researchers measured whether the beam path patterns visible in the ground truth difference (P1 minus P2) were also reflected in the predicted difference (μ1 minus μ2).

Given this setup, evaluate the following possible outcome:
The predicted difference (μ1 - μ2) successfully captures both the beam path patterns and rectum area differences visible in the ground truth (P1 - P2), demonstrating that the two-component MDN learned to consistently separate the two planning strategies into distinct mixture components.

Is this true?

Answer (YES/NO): NO